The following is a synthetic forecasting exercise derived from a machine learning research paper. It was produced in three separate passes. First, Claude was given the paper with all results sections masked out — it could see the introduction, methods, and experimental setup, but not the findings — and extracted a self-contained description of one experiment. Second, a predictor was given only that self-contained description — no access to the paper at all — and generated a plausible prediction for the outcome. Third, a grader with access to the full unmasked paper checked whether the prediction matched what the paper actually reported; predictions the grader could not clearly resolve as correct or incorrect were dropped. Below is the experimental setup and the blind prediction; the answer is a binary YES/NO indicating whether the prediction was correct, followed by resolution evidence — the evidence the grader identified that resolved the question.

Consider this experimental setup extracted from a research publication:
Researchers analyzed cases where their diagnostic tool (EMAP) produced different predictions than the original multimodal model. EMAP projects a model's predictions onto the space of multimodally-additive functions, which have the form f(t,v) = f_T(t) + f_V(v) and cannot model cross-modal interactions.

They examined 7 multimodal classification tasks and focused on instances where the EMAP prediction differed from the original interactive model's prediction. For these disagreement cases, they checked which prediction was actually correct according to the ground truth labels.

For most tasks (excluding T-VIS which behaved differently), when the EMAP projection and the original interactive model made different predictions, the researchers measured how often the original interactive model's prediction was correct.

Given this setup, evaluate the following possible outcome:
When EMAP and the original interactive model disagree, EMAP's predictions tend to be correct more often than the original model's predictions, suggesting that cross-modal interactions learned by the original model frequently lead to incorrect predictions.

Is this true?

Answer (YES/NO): NO